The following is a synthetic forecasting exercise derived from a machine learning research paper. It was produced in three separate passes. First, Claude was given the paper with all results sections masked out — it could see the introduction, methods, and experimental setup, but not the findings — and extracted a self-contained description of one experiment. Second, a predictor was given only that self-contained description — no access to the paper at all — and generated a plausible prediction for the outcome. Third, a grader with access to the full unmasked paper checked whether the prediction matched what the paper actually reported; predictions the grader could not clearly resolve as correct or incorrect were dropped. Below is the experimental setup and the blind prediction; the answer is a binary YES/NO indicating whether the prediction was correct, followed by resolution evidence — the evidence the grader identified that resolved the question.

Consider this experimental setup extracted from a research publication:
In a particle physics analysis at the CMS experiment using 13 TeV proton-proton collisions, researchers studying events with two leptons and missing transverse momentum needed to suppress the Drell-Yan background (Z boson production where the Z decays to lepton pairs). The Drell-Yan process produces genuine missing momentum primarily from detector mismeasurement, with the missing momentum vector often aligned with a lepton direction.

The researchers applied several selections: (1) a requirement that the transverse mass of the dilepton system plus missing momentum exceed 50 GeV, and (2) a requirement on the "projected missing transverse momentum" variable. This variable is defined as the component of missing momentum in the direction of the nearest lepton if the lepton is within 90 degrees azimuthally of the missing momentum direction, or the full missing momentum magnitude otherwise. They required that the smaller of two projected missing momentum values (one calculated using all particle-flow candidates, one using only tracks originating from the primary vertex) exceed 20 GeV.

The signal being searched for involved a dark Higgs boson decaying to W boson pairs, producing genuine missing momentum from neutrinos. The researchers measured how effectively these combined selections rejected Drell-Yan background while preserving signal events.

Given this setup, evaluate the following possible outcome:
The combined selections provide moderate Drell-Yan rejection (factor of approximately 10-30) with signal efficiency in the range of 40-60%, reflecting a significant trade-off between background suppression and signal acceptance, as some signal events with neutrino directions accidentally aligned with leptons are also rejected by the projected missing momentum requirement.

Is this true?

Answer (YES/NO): NO